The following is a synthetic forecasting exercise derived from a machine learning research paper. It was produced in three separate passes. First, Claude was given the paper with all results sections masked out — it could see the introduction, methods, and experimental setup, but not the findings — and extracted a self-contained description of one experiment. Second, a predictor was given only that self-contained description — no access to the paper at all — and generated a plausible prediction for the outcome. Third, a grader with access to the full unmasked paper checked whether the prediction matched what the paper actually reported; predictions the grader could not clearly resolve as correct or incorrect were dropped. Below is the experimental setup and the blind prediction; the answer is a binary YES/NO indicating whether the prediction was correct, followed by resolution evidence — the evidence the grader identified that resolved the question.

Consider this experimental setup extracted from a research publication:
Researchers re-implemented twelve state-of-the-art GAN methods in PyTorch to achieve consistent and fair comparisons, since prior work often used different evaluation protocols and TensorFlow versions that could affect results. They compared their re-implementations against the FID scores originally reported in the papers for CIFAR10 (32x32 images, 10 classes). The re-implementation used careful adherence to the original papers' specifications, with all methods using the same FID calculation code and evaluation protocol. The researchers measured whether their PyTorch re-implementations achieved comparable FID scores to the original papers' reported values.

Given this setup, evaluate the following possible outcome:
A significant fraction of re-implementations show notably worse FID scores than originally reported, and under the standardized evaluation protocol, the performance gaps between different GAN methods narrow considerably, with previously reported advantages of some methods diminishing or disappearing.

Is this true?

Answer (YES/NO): NO